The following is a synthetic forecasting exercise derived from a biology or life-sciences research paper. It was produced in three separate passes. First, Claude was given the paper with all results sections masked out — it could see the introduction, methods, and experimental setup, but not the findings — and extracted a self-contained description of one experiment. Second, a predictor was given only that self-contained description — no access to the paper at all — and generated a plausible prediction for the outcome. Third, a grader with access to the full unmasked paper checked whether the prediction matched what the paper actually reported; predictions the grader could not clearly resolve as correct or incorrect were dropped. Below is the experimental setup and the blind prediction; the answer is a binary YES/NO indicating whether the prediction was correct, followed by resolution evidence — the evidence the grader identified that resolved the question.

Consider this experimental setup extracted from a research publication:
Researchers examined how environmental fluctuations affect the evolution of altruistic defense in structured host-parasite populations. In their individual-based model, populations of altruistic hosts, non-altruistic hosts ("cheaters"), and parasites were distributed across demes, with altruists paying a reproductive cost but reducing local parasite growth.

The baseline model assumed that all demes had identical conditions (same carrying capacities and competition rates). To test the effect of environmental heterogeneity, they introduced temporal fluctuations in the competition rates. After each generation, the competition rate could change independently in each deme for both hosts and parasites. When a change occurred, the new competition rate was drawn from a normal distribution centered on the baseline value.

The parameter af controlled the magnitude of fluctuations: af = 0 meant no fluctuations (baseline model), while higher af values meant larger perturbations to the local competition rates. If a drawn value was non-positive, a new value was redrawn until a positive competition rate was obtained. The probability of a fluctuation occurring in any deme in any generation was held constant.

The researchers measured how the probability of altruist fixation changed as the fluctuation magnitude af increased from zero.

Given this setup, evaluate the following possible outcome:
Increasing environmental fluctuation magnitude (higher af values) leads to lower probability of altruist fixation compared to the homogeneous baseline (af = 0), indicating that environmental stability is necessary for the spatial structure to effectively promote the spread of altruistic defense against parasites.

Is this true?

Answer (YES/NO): NO